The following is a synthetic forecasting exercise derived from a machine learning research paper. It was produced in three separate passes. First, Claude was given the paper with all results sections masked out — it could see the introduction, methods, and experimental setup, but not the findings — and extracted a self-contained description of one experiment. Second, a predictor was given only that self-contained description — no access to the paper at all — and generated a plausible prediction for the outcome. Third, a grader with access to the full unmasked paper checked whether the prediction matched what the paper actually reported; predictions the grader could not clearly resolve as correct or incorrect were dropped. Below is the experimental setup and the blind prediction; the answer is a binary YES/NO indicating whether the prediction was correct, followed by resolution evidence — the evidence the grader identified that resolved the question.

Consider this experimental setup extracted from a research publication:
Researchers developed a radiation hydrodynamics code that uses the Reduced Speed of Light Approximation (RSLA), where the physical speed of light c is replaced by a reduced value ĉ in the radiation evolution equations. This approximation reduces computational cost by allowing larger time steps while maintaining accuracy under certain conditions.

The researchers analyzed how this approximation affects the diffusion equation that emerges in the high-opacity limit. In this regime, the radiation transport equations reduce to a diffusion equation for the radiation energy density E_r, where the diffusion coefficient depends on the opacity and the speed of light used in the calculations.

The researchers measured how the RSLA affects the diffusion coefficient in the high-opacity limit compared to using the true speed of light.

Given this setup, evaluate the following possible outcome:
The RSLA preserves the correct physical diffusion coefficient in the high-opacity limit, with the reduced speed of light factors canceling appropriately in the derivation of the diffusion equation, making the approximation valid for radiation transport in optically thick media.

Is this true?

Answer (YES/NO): NO